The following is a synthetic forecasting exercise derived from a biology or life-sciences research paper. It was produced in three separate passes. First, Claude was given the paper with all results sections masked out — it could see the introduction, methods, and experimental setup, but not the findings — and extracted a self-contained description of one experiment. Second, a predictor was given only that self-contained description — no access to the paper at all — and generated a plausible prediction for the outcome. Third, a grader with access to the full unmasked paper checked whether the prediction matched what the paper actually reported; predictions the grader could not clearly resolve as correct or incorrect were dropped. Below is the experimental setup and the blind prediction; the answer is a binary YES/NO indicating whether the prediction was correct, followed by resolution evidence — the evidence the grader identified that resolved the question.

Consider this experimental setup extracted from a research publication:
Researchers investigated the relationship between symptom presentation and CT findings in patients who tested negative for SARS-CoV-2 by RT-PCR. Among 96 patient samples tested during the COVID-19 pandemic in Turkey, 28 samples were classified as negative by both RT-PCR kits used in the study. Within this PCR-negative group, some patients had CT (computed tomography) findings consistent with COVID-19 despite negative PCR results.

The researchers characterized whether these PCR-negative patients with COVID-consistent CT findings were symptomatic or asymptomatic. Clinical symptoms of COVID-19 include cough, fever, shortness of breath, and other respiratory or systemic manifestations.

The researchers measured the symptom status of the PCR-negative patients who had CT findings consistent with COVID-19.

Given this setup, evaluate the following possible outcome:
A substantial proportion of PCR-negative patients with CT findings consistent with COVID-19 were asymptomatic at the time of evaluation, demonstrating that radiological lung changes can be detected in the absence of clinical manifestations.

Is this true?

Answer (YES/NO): NO